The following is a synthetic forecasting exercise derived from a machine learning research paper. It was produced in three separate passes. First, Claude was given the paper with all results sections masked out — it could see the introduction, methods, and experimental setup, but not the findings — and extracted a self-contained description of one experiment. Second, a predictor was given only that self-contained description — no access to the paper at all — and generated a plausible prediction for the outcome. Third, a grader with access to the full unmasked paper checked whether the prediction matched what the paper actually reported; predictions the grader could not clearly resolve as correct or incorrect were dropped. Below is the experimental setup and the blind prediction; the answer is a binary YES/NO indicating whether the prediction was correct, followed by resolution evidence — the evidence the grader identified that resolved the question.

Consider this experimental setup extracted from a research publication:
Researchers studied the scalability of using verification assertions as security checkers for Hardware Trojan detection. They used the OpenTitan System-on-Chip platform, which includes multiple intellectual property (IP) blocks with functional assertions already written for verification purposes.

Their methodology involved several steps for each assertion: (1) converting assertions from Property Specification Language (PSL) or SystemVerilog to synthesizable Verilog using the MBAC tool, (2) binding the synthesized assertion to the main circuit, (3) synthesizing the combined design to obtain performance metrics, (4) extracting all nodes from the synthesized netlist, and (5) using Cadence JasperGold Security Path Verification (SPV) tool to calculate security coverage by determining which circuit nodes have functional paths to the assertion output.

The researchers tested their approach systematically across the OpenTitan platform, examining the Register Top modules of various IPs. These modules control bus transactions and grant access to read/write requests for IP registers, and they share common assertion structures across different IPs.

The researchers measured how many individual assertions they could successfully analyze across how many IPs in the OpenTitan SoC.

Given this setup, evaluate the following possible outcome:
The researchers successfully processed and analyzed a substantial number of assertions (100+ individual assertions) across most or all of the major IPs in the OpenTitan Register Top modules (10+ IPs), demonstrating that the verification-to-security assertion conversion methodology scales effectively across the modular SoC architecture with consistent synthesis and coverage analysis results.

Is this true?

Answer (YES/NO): YES